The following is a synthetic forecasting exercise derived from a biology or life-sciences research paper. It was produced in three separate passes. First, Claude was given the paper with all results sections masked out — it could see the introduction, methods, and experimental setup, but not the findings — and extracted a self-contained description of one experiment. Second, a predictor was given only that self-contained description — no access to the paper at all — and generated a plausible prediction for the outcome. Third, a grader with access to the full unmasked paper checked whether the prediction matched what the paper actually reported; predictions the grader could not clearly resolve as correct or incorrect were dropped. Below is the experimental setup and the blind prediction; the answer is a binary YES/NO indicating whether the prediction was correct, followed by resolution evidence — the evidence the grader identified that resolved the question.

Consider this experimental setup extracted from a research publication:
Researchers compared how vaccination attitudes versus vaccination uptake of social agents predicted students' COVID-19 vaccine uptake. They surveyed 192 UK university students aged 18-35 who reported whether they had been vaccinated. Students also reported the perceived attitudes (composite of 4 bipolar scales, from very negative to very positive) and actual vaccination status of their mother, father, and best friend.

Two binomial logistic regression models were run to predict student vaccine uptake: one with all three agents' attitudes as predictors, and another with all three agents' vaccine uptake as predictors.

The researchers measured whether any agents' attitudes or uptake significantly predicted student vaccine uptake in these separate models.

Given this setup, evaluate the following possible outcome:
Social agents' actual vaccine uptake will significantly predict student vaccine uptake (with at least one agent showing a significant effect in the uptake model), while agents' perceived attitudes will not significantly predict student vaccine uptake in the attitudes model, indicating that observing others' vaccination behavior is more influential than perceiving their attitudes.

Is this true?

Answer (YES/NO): YES